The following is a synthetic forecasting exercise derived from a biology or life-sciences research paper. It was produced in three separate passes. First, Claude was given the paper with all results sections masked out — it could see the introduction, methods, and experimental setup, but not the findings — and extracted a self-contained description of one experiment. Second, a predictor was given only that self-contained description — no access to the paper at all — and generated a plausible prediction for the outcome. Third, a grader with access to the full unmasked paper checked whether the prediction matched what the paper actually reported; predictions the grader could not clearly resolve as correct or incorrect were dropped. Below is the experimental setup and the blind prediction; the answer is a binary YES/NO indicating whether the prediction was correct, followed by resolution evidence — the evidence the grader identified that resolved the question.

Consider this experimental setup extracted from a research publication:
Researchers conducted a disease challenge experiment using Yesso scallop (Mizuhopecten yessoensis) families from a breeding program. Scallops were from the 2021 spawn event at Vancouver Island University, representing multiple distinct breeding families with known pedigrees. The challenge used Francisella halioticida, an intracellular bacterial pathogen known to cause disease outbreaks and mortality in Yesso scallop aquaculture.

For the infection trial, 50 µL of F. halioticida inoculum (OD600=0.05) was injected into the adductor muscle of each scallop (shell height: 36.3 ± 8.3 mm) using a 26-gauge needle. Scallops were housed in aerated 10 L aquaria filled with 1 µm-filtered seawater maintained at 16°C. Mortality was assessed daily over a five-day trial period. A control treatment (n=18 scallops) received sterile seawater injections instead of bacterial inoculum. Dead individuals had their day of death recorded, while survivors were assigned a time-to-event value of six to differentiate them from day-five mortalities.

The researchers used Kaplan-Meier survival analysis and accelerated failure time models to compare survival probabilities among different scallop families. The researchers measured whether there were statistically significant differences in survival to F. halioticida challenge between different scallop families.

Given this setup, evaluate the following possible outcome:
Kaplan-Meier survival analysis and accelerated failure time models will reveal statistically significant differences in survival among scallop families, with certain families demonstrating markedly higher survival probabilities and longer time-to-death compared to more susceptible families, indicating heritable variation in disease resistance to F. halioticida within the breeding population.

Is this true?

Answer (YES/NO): YES